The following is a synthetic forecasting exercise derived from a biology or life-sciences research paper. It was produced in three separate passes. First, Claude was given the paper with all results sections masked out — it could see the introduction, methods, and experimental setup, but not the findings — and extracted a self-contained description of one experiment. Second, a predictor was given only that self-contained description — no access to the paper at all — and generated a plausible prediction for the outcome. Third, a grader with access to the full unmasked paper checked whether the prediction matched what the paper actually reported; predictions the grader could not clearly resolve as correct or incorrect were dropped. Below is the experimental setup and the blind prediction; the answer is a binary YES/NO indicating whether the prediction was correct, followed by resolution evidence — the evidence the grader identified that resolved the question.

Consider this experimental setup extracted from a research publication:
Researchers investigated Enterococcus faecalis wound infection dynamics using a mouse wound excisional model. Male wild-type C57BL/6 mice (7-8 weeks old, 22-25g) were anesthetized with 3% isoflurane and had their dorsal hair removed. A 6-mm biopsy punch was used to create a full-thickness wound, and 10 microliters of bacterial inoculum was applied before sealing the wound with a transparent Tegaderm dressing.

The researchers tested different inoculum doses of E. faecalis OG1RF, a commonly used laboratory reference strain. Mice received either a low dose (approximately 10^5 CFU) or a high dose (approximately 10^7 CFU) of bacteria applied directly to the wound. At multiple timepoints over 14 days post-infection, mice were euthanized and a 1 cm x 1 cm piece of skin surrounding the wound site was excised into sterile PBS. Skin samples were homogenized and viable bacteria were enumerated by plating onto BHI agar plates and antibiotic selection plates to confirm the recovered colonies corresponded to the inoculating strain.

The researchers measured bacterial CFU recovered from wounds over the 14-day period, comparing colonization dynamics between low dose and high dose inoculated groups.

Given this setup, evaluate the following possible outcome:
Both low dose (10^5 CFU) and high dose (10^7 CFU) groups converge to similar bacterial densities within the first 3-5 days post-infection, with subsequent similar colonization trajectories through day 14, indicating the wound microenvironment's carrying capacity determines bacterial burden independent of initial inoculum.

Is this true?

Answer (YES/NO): NO